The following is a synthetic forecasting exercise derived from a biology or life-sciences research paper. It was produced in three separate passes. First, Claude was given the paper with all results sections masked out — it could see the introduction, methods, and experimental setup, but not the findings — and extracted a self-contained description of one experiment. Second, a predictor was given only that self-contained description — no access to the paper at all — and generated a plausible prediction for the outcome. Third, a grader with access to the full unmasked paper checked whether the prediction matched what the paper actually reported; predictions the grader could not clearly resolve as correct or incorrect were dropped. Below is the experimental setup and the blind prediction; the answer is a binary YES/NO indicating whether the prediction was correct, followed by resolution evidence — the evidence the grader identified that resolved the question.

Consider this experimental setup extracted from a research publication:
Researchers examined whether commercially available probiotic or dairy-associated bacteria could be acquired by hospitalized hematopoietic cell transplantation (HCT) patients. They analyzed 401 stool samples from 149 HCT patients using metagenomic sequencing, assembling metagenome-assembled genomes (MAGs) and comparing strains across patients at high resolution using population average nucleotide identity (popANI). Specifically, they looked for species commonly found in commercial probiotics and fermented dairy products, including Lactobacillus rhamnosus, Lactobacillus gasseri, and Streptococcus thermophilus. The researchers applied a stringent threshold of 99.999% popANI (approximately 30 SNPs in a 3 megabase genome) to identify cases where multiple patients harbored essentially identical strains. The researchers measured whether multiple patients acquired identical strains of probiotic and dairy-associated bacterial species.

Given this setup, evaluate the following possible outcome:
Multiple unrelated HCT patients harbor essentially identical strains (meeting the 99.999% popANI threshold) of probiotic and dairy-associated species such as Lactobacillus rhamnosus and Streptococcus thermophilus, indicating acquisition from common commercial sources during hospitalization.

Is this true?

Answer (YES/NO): NO